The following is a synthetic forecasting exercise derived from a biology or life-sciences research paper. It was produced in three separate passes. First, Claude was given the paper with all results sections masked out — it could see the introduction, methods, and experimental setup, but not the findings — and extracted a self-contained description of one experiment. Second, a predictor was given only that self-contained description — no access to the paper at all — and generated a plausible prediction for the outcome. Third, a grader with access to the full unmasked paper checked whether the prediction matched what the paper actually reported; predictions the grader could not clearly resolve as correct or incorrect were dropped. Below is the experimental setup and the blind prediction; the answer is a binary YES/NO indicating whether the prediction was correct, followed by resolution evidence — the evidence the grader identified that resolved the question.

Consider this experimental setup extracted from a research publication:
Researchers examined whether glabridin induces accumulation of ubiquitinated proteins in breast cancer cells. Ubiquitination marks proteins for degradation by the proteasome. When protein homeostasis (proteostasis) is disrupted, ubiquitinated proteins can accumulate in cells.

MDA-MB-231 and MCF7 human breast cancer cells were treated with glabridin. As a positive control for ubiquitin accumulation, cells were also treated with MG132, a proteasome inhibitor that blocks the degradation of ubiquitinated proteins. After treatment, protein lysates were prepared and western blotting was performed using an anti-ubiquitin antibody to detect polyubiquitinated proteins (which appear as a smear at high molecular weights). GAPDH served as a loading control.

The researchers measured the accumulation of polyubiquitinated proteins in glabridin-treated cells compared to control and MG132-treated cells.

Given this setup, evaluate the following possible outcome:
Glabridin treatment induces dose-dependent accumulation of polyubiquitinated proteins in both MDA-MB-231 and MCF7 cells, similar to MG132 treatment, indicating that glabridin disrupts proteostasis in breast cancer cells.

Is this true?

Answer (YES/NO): NO